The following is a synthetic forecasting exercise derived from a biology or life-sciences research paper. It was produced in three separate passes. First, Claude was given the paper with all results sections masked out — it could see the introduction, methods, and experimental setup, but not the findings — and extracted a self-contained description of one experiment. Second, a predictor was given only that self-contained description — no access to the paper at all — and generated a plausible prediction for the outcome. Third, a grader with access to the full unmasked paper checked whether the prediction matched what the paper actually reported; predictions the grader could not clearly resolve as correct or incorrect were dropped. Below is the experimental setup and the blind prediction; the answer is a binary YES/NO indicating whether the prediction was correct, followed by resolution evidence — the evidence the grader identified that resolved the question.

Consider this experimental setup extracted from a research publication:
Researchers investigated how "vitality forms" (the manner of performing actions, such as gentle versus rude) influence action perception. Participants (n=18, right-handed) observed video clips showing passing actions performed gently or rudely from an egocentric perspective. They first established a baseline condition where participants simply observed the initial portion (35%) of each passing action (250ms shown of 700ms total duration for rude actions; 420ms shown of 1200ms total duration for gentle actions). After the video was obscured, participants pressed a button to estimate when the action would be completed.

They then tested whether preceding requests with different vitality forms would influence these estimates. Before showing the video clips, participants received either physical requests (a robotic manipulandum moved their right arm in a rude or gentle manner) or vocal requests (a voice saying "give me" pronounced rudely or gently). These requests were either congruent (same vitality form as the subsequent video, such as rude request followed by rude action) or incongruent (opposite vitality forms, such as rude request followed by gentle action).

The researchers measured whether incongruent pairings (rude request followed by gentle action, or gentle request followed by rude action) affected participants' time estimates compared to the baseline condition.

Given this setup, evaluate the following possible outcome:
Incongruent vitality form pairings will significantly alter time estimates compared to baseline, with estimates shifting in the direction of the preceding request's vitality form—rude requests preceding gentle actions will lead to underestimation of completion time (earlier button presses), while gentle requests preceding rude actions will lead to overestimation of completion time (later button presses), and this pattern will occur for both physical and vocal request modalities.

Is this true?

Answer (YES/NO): YES